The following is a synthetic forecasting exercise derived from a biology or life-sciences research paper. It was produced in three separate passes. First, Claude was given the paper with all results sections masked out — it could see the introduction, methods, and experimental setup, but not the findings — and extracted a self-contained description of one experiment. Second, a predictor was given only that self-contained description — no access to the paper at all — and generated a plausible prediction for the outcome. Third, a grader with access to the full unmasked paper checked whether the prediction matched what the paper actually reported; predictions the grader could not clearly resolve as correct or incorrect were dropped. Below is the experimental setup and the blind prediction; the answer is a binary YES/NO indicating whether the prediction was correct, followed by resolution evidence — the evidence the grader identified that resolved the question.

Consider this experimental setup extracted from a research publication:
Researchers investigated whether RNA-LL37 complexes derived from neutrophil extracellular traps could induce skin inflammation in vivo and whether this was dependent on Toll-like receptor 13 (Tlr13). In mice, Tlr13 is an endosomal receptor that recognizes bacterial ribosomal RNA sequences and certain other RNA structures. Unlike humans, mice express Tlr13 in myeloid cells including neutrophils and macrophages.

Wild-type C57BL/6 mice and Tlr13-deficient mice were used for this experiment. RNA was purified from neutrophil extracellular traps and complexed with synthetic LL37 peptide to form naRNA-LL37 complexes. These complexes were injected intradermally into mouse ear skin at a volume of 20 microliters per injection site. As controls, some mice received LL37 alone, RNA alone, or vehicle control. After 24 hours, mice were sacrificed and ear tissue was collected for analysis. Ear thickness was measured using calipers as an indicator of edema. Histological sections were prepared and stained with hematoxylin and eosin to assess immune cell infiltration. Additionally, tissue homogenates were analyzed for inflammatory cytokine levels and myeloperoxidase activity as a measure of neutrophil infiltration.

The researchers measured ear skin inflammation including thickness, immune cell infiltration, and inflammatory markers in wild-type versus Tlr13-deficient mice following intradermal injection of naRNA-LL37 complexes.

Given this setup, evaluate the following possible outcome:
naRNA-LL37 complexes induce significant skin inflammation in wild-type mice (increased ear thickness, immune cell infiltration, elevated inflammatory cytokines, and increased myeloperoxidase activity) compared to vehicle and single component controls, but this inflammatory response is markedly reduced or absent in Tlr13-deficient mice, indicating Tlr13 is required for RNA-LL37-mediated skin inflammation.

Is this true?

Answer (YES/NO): NO